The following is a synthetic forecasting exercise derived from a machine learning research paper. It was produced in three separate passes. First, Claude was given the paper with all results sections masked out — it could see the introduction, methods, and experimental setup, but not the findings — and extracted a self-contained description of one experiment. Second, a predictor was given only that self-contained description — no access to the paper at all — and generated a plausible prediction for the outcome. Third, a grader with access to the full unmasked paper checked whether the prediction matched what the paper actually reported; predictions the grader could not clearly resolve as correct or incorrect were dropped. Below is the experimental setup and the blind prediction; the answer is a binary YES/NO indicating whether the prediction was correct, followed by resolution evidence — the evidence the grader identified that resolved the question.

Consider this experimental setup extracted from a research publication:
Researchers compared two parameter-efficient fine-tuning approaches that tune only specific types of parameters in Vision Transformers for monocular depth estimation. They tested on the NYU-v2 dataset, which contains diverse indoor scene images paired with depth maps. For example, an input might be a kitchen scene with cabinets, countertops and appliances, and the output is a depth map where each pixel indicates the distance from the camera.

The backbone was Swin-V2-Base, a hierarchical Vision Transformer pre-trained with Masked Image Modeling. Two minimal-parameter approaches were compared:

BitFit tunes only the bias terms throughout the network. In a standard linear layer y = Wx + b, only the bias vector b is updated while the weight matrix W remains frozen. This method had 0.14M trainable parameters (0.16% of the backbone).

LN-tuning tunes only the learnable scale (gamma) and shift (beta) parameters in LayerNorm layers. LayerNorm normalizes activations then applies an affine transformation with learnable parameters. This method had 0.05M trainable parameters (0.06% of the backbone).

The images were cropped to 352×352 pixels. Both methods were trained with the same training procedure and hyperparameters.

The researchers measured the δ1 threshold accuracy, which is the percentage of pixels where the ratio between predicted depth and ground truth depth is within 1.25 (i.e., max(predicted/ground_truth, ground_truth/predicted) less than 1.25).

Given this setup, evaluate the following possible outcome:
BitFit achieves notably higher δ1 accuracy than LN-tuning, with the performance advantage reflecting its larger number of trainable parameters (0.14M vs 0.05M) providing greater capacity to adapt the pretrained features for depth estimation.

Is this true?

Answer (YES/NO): YES